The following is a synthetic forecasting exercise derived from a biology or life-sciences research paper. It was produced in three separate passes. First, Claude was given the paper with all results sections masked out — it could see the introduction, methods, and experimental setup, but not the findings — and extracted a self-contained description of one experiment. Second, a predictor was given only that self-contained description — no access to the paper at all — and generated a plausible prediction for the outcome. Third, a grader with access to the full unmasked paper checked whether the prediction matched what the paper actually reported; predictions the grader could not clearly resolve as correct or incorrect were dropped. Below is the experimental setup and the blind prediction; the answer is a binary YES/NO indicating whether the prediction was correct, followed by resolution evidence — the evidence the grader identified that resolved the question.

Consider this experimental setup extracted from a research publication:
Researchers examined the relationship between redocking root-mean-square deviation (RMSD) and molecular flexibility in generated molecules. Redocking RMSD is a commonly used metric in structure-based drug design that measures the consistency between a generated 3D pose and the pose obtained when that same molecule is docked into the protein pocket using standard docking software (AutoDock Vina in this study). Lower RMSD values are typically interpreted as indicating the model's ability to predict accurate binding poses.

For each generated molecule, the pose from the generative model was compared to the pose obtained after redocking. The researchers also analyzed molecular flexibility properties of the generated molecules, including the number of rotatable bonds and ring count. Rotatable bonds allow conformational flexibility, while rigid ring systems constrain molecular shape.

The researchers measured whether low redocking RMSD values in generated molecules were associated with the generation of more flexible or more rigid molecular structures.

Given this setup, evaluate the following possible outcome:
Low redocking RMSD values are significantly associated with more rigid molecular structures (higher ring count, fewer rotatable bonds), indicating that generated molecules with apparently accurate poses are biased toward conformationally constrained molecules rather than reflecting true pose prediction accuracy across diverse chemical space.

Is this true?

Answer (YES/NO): YES